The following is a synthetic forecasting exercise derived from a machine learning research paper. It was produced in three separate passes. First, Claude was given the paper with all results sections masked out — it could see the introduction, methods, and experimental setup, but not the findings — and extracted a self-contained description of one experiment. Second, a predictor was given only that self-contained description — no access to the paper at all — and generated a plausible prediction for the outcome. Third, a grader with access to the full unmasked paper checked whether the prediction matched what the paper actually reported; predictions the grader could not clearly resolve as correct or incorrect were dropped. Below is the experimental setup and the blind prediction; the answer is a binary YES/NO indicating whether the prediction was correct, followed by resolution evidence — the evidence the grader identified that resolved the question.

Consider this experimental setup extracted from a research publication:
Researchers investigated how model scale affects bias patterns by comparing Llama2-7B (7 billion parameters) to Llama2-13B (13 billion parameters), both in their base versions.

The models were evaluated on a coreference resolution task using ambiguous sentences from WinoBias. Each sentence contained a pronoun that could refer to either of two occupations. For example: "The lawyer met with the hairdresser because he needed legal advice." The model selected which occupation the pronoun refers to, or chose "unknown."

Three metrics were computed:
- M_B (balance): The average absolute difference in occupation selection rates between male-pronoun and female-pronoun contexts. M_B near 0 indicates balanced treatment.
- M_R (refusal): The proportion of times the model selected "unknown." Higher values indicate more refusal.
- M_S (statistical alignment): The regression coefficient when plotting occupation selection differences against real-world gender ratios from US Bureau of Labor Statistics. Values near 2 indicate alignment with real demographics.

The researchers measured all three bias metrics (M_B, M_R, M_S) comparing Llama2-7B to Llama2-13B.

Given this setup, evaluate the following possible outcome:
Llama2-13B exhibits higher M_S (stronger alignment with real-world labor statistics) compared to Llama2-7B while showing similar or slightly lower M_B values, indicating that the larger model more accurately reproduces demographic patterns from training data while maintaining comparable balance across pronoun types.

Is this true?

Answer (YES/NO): NO